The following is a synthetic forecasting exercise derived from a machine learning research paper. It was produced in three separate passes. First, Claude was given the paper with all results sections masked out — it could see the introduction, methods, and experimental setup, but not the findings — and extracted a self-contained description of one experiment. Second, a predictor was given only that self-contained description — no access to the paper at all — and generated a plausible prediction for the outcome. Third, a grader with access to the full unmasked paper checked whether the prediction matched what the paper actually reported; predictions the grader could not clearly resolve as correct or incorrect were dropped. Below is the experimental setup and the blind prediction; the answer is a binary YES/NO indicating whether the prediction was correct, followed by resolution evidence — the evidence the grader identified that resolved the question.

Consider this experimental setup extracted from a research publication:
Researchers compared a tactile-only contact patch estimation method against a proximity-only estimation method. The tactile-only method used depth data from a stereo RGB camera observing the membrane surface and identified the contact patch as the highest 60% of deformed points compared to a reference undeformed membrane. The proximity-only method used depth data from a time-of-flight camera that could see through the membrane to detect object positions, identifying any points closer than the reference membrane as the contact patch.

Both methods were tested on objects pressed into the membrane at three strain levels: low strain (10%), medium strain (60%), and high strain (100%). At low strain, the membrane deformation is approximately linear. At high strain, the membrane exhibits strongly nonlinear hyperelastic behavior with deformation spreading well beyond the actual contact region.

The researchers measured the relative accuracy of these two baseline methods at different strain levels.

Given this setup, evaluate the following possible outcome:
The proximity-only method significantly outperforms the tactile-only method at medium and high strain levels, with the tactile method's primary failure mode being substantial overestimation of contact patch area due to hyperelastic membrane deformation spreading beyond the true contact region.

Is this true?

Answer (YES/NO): NO